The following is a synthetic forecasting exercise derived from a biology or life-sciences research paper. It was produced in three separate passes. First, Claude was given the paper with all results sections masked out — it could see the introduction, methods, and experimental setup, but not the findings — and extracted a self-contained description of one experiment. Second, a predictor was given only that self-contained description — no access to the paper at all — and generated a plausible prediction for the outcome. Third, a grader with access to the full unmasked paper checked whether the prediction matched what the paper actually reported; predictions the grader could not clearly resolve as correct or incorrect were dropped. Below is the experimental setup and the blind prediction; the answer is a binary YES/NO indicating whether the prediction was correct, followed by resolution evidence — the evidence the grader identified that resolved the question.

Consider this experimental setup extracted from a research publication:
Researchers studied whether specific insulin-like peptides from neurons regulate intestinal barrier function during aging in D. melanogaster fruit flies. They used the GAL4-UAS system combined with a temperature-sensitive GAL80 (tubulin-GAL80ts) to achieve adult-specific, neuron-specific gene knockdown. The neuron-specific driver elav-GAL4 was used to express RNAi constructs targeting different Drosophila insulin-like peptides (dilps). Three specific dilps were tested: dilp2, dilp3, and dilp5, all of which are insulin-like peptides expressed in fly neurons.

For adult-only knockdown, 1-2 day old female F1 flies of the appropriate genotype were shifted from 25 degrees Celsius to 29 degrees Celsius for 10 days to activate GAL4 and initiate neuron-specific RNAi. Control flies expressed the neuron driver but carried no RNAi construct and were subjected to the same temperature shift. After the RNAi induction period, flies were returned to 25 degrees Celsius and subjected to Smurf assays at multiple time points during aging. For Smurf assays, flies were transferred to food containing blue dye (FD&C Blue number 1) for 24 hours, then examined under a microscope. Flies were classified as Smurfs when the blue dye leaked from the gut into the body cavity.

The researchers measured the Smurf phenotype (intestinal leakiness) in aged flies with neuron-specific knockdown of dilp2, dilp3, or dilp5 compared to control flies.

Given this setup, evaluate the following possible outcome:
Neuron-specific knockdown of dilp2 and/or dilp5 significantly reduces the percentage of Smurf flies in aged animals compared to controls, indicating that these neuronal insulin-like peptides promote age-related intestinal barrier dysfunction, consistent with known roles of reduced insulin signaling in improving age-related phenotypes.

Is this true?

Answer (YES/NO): YES